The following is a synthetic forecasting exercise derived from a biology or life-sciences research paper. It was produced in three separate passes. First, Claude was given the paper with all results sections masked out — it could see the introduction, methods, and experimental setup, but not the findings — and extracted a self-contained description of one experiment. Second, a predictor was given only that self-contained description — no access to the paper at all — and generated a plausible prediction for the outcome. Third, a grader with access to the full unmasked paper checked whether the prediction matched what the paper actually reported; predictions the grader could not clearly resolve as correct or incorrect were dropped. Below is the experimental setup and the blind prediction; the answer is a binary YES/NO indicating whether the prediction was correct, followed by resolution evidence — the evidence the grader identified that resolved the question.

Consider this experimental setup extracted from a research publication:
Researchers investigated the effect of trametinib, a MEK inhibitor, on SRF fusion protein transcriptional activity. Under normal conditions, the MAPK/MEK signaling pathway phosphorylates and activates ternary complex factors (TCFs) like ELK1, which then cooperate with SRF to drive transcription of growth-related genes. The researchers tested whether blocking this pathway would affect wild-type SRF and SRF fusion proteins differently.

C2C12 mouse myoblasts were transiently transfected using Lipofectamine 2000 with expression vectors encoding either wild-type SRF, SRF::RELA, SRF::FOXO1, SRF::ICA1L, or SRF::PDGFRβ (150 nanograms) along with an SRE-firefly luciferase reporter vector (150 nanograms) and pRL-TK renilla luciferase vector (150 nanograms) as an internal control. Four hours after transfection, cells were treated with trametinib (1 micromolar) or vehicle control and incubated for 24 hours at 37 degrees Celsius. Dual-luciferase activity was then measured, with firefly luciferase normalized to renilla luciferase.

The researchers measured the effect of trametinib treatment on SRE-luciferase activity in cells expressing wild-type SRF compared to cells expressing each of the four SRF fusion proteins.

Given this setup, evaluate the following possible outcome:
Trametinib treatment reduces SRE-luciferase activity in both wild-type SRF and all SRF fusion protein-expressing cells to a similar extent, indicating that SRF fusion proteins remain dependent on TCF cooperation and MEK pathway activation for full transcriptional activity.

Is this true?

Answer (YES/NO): NO